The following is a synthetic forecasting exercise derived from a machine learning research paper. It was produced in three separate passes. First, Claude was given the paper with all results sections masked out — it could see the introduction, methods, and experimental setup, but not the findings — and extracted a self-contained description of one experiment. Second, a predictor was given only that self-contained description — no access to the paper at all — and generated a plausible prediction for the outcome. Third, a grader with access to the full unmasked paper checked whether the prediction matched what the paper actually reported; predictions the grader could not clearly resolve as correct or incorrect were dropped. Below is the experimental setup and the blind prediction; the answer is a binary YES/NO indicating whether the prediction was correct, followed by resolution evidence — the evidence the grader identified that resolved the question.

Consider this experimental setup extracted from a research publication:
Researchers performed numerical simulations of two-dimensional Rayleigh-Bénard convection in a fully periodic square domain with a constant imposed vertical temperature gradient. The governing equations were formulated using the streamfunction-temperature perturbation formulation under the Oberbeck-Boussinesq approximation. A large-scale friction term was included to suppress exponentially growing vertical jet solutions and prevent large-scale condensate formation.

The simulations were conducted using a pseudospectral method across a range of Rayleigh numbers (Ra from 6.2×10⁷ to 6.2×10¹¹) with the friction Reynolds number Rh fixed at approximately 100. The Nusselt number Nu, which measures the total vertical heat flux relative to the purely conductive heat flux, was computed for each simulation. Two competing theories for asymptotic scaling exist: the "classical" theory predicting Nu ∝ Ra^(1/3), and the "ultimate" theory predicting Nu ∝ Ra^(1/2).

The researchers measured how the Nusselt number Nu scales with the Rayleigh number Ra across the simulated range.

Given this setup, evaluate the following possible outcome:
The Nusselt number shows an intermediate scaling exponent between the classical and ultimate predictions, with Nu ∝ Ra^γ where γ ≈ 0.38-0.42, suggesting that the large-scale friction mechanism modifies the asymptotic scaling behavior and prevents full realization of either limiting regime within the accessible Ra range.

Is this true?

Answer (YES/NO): NO